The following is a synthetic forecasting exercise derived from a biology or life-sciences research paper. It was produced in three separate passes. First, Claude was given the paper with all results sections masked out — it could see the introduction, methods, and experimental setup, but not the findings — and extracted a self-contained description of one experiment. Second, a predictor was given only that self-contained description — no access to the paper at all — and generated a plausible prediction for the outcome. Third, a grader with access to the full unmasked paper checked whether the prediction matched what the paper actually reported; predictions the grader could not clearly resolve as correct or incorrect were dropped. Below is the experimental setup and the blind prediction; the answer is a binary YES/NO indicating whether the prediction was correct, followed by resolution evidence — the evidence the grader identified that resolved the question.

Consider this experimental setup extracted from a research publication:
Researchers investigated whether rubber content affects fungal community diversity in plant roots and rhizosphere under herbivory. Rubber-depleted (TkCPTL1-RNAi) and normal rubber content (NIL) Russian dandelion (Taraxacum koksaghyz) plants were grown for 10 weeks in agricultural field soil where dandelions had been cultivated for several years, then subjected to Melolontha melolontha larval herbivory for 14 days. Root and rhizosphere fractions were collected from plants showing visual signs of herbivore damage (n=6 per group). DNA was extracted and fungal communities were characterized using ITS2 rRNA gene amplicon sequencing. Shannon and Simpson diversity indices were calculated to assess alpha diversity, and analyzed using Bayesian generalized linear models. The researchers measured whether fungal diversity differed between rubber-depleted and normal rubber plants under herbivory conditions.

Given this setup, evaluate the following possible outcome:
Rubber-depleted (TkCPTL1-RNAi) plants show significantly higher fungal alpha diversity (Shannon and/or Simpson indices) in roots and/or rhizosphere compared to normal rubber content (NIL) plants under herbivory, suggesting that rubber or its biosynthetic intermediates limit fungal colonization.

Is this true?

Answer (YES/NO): NO